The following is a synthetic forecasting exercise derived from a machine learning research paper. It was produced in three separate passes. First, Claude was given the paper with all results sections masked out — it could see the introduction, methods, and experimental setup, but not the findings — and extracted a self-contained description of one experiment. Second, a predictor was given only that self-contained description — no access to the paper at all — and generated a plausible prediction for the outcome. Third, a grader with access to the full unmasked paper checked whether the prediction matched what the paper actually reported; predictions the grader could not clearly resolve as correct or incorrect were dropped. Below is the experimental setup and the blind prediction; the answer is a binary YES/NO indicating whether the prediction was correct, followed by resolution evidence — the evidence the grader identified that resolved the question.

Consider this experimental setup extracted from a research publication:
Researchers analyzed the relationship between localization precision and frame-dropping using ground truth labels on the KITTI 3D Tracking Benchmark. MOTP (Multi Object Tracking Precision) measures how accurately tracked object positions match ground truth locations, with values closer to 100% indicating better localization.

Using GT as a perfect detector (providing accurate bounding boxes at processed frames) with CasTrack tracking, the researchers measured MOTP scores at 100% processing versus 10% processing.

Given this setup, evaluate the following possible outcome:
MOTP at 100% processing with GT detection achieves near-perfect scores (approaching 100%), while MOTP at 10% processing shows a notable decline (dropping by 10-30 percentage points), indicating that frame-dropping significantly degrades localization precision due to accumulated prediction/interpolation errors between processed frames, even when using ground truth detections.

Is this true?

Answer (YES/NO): YES